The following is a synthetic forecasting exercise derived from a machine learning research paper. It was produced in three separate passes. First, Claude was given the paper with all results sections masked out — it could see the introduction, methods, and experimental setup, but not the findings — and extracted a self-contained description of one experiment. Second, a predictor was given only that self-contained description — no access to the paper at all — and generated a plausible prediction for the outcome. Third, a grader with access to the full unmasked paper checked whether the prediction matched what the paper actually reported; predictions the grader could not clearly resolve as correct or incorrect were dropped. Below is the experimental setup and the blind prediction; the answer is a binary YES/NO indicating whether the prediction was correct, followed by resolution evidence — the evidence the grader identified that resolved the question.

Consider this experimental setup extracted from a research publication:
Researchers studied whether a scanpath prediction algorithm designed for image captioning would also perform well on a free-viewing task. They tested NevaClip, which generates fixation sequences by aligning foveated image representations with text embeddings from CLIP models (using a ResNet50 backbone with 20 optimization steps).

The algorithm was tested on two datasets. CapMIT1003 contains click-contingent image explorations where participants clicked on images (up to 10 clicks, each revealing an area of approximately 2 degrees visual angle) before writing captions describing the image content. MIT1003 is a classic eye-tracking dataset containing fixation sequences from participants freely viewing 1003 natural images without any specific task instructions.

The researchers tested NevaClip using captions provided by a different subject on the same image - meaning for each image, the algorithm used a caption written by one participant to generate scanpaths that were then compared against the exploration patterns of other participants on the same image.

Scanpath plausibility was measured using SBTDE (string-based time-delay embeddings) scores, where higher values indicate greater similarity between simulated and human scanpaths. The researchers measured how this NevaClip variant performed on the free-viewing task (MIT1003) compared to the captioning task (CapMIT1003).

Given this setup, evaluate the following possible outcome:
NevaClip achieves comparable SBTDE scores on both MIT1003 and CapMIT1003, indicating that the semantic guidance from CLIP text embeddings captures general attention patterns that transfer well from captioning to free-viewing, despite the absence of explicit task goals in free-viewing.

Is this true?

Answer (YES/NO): NO